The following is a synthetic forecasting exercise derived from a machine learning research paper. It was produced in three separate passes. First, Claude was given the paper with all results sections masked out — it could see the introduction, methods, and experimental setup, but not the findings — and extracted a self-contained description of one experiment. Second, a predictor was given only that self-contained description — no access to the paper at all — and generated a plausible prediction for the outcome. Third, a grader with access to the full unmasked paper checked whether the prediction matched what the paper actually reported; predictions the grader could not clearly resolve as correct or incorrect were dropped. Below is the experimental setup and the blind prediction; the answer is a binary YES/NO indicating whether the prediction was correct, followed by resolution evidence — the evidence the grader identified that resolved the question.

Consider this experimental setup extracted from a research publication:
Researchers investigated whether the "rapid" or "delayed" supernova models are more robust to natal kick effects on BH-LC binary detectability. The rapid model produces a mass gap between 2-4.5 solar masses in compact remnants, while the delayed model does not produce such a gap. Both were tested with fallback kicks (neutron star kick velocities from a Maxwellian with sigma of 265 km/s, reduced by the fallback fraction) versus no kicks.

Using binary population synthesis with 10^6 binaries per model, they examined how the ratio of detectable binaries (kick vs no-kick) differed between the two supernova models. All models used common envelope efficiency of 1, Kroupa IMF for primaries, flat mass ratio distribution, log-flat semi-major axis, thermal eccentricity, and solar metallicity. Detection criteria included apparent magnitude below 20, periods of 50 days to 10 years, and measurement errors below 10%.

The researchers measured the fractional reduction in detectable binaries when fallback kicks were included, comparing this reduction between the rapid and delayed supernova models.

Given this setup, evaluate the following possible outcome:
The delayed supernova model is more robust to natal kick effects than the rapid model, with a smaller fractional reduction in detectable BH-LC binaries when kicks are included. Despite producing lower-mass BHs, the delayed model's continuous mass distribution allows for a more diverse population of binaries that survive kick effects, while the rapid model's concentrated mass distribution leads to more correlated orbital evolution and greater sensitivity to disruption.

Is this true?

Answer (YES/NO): NO